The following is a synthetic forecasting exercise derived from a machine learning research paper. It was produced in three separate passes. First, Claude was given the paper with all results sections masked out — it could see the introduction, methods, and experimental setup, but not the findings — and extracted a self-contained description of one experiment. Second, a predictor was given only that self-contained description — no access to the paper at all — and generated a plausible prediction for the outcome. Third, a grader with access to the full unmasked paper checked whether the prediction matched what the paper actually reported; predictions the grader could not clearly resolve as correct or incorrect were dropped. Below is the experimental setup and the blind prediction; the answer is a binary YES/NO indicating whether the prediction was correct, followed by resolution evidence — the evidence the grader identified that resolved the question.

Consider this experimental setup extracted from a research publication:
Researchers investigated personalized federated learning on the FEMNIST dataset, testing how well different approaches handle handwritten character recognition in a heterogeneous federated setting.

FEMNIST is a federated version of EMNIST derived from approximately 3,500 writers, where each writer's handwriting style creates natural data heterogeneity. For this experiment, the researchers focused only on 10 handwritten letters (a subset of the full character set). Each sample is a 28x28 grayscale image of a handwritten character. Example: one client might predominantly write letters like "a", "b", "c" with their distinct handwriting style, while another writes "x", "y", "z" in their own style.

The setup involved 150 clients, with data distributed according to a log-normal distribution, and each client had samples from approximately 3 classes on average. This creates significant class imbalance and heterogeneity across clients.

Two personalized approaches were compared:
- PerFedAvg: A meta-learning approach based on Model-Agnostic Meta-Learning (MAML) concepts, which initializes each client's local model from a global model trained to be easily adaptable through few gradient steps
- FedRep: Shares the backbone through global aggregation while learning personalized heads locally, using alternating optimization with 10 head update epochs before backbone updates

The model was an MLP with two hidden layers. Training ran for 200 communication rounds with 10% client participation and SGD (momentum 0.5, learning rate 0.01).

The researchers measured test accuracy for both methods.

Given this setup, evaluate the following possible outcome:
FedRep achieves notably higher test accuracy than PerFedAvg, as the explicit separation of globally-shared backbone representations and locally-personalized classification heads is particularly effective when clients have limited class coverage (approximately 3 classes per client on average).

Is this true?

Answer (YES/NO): YES